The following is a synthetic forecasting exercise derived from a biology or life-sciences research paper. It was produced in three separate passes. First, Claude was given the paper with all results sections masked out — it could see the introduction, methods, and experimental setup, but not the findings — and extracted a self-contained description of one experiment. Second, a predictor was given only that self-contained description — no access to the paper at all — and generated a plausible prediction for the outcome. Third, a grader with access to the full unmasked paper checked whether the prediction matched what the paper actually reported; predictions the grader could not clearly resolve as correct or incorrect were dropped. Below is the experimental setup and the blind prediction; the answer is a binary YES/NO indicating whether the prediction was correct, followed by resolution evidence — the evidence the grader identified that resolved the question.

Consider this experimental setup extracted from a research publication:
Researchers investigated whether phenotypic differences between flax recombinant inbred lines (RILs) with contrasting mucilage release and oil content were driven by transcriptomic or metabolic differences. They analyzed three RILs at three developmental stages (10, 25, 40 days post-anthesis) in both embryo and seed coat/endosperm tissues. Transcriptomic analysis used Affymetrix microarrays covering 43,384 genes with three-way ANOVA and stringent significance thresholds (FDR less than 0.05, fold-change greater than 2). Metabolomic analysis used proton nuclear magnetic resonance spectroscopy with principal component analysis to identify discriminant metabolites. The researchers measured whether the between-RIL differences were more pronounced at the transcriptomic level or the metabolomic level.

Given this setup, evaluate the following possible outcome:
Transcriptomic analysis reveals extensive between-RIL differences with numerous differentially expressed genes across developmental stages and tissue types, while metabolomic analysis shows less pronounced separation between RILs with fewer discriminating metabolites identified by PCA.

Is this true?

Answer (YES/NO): YES